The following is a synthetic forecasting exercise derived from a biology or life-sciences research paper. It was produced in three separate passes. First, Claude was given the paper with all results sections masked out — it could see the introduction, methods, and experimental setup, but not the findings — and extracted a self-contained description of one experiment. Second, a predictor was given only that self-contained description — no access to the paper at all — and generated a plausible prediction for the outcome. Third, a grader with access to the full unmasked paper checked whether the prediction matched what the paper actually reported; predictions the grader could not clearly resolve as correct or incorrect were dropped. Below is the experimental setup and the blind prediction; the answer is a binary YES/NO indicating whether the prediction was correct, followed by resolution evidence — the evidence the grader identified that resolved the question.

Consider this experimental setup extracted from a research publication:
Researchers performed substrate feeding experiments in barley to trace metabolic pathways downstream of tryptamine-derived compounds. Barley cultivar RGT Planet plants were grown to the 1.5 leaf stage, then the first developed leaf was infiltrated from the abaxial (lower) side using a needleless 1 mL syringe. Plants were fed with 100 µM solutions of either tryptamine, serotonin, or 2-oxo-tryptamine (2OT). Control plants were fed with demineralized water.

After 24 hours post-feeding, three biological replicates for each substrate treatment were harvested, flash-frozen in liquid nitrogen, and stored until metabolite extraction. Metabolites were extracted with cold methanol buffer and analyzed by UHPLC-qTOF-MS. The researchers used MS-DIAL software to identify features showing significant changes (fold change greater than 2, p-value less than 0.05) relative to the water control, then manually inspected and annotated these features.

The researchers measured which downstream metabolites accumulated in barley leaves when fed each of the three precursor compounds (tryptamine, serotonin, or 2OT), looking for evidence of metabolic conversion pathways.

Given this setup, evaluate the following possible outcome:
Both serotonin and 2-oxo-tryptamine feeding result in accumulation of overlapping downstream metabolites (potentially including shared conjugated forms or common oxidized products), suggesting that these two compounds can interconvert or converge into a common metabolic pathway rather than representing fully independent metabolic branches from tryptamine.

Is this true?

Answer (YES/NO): NO